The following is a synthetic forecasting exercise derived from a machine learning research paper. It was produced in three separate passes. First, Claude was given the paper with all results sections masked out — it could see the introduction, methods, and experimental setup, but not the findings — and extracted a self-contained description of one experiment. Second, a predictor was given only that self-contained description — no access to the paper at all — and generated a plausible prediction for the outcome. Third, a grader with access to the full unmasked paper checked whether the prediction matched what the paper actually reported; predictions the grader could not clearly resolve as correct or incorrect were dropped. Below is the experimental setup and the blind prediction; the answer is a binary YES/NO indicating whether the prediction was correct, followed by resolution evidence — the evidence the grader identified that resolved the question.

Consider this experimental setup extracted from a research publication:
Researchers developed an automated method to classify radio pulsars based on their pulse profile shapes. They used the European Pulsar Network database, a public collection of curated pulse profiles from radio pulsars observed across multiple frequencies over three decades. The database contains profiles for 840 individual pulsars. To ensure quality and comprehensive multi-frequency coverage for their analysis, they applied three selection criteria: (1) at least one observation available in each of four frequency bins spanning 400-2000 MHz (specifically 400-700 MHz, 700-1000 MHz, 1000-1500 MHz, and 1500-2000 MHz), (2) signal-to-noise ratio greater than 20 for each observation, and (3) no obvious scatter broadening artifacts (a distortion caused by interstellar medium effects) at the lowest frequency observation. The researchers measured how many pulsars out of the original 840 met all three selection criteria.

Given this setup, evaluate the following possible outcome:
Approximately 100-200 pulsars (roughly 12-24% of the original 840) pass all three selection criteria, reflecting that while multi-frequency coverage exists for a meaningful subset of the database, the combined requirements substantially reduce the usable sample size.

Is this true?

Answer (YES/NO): NO